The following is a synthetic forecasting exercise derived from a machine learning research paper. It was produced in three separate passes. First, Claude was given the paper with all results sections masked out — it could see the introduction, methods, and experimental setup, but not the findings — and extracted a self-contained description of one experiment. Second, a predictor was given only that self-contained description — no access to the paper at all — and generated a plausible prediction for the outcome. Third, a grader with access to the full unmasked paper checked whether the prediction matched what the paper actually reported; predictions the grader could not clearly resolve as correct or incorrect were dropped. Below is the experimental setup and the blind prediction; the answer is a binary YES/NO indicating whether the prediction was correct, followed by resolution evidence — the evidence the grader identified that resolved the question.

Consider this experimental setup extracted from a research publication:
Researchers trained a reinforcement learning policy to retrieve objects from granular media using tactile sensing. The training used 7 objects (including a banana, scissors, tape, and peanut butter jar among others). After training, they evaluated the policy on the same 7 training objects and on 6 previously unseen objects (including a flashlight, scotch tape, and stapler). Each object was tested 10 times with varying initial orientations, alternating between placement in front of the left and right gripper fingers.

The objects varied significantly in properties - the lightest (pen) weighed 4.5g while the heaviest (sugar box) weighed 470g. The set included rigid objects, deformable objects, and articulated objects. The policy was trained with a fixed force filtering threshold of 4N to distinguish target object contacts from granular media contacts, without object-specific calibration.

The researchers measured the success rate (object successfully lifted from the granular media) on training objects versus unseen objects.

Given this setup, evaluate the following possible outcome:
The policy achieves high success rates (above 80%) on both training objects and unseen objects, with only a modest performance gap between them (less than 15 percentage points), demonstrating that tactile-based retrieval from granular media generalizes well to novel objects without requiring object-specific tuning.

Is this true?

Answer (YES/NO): NO